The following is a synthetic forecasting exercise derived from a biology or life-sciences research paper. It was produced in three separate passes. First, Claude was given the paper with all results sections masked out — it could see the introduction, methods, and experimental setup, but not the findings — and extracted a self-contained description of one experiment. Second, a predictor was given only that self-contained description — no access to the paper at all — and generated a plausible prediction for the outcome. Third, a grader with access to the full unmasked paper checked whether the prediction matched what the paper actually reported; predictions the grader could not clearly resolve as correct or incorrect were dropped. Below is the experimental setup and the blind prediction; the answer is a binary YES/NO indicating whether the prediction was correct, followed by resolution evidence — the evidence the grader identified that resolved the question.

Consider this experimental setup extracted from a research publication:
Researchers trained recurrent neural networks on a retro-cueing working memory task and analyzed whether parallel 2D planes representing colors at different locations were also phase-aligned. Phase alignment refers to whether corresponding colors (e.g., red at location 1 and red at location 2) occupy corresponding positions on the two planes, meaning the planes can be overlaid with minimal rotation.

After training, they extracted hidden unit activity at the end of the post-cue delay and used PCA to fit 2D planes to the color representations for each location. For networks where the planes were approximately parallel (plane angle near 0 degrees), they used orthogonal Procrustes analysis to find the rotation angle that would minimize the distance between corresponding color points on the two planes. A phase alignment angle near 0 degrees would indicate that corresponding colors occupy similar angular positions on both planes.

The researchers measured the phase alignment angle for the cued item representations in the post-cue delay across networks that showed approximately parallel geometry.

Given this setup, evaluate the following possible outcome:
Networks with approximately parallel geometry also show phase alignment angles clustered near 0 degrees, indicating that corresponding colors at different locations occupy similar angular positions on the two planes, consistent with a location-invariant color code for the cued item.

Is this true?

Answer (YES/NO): YES